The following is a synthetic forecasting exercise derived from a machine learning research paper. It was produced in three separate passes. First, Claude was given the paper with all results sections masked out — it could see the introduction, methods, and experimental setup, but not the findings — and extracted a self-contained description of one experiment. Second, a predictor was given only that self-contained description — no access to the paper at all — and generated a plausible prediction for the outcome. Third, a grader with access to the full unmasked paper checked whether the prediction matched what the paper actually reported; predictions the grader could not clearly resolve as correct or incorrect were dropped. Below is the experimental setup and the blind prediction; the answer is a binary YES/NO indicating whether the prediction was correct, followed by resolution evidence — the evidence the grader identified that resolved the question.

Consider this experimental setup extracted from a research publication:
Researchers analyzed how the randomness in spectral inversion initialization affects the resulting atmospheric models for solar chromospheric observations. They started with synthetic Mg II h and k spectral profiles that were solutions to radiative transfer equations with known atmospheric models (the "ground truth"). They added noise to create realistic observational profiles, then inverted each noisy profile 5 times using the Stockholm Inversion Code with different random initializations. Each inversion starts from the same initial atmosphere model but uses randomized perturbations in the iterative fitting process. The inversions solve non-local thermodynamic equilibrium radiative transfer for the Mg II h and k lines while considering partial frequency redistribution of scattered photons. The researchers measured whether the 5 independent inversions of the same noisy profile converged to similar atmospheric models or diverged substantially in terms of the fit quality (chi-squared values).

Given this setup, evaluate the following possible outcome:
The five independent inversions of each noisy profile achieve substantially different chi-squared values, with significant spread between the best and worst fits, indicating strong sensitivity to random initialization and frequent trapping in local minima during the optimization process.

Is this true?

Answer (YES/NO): YES